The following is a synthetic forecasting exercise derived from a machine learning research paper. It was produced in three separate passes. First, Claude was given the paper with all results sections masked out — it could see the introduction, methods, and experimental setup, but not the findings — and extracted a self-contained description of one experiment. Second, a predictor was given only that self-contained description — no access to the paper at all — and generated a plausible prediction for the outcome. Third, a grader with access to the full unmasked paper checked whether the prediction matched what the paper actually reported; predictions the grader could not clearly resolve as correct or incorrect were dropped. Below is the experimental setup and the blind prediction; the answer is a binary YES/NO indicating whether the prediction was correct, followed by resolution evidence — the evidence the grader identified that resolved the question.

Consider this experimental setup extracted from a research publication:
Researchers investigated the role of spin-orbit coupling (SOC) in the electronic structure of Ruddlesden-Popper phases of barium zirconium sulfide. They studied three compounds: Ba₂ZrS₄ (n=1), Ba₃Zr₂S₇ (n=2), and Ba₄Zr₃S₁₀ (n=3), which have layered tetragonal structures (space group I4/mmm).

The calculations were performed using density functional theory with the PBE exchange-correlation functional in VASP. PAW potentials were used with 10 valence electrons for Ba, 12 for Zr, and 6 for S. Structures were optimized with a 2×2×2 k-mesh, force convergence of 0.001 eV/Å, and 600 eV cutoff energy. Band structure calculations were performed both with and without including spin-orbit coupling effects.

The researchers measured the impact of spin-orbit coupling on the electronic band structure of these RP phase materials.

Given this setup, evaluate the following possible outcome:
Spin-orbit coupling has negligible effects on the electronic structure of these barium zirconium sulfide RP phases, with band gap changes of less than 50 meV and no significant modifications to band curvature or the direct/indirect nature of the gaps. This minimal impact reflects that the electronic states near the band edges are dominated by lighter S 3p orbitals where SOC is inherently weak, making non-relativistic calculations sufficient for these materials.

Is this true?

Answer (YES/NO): YES